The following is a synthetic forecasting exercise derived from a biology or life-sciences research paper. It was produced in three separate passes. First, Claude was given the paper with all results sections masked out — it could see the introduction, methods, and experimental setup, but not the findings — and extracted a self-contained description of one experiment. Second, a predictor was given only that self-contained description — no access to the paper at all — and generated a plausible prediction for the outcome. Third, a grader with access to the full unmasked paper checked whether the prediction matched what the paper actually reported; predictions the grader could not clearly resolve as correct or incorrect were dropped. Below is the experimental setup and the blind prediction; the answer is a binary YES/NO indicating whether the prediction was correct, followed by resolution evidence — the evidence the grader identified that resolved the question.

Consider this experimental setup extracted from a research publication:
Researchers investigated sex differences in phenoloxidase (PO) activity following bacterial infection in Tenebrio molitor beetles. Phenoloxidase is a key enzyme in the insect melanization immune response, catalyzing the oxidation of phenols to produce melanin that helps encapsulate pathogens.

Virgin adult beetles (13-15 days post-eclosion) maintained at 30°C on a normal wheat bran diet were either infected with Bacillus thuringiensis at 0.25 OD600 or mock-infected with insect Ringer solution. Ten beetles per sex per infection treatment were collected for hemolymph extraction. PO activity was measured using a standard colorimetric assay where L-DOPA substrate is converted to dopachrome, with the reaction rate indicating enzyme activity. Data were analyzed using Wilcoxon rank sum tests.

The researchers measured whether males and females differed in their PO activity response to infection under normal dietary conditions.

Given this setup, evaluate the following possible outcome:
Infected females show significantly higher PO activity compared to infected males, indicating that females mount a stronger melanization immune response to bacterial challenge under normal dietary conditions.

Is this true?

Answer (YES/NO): NO